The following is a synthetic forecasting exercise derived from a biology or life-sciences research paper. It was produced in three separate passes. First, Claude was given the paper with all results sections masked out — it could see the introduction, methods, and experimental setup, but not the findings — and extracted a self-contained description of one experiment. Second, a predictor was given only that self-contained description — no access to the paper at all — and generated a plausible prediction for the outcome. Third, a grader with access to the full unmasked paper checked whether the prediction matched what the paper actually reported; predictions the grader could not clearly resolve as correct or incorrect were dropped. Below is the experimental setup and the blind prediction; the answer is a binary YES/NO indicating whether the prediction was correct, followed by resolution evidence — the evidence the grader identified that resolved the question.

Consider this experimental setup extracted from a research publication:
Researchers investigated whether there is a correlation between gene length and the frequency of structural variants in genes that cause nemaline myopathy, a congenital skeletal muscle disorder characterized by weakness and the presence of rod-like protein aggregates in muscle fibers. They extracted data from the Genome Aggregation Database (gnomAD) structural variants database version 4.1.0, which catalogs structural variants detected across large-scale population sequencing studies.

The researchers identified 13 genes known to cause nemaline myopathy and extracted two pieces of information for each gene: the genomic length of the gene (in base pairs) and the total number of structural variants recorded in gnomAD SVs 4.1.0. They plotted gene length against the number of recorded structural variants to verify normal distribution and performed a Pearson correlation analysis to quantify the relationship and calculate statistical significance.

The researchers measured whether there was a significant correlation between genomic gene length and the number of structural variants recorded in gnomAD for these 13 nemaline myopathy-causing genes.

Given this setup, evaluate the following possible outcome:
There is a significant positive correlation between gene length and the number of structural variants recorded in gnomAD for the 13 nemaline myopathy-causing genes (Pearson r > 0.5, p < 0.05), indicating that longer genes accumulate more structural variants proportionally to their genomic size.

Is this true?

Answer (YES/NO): YES